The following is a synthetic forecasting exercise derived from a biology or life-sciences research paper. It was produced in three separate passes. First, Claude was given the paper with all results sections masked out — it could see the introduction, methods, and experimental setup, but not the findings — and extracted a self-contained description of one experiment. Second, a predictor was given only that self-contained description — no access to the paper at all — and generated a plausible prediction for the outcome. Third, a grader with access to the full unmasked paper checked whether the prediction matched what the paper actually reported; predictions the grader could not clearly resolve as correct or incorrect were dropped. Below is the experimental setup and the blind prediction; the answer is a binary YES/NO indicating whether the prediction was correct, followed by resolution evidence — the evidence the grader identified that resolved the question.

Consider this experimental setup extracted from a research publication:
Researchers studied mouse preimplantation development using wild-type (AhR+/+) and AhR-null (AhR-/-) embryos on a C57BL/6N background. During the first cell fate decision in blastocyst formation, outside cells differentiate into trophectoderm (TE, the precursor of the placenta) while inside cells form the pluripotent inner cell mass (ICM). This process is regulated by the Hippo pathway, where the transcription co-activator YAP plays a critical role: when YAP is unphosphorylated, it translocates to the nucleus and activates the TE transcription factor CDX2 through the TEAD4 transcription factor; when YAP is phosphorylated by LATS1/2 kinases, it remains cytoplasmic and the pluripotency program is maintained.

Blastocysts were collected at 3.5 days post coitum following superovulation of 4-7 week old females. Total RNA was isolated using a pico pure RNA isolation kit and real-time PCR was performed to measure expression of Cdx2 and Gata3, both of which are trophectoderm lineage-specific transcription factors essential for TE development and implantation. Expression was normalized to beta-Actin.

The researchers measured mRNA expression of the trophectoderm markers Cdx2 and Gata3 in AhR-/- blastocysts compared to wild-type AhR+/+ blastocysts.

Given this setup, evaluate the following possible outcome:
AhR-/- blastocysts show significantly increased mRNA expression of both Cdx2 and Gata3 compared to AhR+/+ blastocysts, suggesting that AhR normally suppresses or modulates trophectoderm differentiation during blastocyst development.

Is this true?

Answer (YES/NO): NO